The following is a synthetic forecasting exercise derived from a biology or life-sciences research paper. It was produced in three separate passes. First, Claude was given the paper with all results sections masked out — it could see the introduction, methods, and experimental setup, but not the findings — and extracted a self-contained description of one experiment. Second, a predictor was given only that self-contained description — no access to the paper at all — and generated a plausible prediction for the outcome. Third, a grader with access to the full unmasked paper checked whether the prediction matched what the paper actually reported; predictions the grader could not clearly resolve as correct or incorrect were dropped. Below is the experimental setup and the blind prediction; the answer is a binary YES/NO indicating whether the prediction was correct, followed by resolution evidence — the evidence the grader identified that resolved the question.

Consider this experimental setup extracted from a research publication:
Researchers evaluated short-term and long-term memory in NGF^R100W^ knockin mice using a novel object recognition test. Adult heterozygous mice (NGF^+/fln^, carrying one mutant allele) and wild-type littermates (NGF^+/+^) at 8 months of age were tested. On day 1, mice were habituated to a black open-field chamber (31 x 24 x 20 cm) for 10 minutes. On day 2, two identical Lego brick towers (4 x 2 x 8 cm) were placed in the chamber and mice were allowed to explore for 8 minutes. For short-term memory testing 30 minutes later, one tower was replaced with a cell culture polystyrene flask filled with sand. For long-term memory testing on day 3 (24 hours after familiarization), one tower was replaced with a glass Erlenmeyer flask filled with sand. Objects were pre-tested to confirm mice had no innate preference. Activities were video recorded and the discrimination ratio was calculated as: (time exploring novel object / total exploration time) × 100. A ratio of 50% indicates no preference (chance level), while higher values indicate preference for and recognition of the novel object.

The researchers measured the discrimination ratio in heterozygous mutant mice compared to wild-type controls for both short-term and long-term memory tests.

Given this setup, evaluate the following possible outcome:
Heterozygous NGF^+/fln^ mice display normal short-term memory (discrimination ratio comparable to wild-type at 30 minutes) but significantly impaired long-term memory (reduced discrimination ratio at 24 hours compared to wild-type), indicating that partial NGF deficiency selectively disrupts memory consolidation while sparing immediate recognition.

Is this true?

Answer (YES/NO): NO